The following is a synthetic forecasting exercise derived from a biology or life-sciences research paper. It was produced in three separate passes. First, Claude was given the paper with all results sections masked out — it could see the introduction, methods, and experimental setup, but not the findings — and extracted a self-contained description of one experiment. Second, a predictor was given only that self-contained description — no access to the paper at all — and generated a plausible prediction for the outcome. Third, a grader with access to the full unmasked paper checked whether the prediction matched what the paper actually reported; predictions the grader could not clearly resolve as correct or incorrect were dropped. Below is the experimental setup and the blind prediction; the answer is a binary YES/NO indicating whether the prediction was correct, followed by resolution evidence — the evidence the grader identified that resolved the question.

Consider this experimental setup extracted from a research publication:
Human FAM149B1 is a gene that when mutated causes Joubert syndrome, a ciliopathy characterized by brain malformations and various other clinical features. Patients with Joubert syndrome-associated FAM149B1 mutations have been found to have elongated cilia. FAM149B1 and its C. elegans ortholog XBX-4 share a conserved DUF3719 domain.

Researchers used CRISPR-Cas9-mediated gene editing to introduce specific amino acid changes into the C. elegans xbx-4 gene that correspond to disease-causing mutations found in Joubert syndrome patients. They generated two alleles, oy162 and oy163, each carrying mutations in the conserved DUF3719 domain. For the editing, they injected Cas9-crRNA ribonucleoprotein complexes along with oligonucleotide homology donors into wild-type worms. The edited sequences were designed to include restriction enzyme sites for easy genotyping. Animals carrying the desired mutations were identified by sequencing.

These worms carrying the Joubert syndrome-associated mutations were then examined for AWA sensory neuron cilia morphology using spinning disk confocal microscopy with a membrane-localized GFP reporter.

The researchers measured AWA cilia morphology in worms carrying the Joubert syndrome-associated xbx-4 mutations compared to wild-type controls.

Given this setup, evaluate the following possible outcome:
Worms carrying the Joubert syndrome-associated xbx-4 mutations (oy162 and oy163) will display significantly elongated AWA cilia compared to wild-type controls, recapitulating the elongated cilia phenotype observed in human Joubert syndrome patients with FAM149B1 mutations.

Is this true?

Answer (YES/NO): YES